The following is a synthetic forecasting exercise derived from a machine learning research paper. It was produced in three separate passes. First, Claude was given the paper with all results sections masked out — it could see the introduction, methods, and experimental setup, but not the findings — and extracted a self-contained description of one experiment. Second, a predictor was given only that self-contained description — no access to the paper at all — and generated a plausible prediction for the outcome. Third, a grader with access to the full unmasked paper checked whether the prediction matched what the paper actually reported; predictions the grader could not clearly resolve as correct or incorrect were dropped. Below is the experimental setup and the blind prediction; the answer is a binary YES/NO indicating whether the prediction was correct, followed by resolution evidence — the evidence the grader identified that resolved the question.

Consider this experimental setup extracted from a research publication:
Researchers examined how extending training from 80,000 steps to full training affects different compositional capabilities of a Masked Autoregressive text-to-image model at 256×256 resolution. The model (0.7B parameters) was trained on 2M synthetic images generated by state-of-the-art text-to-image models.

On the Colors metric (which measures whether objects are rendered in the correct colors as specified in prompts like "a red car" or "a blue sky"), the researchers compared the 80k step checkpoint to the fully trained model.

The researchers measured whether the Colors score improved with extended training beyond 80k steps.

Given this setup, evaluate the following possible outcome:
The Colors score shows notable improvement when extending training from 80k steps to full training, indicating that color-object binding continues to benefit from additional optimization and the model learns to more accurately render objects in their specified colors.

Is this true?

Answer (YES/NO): NO